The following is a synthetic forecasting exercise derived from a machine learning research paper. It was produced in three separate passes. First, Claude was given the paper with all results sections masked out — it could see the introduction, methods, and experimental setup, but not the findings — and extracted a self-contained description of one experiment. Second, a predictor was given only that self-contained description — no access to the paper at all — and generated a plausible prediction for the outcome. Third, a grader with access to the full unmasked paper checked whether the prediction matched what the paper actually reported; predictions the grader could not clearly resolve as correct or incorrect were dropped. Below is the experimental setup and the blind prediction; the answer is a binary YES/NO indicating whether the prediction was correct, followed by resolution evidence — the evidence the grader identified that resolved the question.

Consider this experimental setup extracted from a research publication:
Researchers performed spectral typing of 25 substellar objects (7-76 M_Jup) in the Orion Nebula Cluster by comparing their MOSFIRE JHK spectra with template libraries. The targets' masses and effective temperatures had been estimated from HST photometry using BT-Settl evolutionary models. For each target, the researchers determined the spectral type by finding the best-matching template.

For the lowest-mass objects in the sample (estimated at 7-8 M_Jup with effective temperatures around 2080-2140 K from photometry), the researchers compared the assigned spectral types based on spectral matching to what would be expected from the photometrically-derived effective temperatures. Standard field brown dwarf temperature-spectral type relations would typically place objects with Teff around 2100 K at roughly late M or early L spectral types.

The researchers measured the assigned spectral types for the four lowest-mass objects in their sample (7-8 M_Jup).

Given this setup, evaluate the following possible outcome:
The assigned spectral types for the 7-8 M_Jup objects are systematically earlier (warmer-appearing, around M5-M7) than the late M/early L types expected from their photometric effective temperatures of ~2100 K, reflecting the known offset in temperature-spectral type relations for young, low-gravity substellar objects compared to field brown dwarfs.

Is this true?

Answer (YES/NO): NO